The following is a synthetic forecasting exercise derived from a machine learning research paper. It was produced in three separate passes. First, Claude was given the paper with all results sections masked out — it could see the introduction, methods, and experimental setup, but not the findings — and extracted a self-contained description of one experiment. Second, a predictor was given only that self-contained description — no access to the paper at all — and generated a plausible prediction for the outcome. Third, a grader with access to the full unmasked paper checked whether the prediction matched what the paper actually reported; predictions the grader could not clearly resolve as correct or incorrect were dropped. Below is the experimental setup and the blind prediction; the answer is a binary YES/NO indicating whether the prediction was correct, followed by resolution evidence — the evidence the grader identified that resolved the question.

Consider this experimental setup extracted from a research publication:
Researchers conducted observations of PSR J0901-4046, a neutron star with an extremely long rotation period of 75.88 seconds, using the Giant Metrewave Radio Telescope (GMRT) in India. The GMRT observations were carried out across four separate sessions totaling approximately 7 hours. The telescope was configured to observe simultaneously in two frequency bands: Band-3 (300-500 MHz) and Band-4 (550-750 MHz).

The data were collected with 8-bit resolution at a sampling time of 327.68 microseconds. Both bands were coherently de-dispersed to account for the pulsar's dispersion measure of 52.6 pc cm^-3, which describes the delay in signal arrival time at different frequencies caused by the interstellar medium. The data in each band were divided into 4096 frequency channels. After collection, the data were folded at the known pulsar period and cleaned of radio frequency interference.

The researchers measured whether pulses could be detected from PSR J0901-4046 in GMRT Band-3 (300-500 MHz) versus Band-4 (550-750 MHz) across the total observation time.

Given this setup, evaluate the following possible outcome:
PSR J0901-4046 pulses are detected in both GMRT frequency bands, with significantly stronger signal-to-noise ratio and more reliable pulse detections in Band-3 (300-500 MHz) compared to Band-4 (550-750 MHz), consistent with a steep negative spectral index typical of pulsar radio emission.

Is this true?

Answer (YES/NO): NO